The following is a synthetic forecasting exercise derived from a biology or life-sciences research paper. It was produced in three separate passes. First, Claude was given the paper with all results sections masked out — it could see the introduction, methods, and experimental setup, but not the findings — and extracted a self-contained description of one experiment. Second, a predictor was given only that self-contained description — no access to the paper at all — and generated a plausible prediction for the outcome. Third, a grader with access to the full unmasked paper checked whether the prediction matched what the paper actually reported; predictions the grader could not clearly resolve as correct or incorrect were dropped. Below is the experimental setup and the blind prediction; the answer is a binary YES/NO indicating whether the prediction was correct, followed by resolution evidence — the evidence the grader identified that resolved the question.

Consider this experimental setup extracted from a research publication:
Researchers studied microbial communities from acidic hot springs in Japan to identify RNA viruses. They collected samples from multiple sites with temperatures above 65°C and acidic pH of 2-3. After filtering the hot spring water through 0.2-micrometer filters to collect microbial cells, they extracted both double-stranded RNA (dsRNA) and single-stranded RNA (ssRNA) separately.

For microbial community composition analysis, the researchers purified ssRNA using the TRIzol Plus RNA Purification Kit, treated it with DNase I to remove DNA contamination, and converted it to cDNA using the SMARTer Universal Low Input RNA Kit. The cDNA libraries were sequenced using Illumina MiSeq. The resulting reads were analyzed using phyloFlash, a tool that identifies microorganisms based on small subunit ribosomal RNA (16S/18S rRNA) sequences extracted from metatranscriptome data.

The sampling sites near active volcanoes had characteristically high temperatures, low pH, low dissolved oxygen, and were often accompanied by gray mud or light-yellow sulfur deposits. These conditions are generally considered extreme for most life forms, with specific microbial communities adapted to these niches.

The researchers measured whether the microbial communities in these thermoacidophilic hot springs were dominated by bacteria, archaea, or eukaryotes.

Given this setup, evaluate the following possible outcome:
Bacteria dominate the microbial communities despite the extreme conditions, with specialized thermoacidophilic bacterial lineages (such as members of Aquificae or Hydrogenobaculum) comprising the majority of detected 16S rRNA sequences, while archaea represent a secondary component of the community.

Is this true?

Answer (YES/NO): NO